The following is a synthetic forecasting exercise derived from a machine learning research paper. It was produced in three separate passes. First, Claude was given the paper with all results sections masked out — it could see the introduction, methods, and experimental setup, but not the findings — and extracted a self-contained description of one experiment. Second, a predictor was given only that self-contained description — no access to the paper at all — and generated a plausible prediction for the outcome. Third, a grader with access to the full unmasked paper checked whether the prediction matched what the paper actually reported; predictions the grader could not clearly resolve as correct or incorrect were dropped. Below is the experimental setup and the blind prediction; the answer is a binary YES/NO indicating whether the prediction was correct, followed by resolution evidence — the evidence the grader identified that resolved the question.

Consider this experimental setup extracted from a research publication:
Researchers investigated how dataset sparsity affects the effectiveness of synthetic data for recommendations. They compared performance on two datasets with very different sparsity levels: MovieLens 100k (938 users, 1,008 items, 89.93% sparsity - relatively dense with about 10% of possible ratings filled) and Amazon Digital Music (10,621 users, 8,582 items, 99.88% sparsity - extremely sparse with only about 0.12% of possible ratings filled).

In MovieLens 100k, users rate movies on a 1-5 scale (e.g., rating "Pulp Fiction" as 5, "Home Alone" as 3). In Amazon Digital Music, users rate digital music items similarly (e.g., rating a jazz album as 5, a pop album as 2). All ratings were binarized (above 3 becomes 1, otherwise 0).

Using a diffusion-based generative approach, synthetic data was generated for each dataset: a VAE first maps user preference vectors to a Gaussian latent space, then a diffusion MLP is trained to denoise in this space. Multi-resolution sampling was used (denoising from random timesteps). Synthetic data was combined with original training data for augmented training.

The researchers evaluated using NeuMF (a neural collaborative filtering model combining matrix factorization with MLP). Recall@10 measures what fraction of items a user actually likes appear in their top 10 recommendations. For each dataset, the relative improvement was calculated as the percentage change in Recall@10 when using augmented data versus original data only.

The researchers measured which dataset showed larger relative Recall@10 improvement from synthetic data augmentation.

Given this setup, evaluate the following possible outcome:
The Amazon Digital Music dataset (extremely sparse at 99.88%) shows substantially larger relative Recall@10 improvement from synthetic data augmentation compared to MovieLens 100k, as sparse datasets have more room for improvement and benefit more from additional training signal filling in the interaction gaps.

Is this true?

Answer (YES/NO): YES